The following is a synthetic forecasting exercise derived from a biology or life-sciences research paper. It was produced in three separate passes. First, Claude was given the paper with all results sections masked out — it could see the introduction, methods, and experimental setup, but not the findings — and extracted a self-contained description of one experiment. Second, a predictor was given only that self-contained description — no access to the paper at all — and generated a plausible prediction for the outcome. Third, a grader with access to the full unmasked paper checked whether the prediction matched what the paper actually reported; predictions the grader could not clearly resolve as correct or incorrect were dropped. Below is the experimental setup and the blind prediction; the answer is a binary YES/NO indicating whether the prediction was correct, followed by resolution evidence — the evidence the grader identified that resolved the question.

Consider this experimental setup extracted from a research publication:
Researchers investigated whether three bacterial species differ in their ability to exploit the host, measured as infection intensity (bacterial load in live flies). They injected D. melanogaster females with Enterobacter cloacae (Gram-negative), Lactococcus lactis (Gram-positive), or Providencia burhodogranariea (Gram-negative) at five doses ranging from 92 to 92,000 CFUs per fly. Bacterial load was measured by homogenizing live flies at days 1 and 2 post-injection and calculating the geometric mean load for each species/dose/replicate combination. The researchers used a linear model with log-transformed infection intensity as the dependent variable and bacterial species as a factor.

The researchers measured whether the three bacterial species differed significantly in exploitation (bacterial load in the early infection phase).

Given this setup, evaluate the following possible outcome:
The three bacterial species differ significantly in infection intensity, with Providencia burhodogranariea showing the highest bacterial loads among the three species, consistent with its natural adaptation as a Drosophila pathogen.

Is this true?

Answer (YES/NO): NO